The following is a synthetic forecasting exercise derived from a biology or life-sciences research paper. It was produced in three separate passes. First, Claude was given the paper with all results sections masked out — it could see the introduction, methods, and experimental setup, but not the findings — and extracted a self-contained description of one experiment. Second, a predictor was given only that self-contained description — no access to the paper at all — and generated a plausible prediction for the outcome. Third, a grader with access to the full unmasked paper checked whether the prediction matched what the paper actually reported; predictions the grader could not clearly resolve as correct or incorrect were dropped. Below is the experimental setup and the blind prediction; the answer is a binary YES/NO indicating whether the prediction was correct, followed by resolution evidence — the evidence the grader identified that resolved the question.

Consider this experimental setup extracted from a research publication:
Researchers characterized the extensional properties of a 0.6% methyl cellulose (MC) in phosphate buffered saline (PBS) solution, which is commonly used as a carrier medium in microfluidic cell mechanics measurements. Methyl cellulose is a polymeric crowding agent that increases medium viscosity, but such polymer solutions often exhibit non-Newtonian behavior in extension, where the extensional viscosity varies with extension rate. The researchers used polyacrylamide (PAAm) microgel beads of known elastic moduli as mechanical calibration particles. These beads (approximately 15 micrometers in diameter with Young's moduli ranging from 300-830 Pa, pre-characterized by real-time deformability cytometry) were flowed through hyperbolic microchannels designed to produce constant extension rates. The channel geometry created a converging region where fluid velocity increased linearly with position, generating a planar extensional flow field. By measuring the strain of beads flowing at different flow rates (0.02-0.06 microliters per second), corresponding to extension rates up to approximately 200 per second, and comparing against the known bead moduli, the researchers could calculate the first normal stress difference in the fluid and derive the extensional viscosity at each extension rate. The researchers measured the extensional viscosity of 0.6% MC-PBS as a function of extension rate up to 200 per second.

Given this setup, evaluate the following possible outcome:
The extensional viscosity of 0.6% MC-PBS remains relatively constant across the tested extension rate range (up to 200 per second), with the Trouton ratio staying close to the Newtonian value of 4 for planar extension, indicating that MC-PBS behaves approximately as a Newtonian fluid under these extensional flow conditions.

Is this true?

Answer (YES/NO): NO